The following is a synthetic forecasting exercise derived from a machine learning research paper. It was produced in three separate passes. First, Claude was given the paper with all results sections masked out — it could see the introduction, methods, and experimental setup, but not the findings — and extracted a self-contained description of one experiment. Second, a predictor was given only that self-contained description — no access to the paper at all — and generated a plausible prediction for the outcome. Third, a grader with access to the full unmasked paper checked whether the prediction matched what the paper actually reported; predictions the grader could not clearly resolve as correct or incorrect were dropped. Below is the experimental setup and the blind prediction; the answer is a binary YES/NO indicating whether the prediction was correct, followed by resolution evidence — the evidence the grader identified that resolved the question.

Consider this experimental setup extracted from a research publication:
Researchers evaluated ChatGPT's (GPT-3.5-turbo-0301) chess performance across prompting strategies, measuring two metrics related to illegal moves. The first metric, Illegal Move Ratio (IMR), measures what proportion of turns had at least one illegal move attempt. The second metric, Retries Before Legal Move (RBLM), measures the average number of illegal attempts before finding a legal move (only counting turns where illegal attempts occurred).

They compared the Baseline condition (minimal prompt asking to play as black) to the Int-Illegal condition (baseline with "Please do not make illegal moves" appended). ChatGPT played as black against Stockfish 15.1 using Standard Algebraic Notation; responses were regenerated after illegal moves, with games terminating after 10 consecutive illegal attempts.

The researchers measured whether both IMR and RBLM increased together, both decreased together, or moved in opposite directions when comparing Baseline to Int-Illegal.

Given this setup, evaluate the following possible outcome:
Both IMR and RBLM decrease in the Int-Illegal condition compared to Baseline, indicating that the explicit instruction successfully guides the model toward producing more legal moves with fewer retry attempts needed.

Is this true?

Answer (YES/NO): NO